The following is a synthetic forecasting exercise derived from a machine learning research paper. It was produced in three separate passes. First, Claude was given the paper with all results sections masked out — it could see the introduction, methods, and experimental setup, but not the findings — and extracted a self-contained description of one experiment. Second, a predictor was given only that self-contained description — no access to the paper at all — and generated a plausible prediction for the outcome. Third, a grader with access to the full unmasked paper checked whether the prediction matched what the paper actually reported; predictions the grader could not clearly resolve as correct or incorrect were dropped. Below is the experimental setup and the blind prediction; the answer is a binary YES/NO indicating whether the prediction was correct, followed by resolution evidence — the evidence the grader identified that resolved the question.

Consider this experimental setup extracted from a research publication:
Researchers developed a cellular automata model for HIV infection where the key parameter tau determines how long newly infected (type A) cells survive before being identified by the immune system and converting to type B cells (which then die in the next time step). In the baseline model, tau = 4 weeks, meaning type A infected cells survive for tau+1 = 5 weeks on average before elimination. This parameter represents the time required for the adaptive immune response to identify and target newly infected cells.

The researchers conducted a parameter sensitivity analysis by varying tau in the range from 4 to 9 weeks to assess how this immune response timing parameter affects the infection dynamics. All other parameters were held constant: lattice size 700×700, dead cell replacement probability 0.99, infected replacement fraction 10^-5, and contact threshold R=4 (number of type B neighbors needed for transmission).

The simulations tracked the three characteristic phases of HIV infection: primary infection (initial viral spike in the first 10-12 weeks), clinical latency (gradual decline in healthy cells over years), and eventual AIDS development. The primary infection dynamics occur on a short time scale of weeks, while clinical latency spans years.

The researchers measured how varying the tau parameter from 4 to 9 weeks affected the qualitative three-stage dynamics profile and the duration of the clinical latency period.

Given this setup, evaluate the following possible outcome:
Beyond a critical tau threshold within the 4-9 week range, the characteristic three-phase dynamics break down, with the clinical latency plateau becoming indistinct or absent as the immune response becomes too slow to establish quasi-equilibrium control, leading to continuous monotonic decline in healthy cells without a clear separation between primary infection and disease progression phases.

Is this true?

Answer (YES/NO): NO